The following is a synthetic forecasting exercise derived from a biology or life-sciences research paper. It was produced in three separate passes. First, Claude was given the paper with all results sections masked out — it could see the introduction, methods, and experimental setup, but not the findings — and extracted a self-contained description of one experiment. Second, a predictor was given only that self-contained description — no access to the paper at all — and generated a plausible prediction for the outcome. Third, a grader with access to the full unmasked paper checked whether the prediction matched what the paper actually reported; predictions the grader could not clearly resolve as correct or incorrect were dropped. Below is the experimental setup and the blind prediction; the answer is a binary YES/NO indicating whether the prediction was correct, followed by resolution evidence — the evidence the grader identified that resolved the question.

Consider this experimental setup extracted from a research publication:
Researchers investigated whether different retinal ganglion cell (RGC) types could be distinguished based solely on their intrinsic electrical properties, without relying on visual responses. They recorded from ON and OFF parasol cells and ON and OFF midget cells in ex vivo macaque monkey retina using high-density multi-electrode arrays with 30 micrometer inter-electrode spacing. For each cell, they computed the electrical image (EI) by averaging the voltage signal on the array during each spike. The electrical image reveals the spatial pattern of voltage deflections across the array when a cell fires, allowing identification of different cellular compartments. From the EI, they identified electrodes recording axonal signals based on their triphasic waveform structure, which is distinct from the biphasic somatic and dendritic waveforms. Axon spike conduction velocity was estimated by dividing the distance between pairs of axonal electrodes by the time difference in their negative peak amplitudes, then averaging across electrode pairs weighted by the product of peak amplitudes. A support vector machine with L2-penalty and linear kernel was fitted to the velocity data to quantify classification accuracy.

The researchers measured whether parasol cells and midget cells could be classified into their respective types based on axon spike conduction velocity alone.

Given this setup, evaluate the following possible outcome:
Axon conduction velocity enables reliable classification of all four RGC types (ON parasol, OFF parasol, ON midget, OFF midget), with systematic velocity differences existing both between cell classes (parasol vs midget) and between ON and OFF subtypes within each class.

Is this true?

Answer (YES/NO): NO